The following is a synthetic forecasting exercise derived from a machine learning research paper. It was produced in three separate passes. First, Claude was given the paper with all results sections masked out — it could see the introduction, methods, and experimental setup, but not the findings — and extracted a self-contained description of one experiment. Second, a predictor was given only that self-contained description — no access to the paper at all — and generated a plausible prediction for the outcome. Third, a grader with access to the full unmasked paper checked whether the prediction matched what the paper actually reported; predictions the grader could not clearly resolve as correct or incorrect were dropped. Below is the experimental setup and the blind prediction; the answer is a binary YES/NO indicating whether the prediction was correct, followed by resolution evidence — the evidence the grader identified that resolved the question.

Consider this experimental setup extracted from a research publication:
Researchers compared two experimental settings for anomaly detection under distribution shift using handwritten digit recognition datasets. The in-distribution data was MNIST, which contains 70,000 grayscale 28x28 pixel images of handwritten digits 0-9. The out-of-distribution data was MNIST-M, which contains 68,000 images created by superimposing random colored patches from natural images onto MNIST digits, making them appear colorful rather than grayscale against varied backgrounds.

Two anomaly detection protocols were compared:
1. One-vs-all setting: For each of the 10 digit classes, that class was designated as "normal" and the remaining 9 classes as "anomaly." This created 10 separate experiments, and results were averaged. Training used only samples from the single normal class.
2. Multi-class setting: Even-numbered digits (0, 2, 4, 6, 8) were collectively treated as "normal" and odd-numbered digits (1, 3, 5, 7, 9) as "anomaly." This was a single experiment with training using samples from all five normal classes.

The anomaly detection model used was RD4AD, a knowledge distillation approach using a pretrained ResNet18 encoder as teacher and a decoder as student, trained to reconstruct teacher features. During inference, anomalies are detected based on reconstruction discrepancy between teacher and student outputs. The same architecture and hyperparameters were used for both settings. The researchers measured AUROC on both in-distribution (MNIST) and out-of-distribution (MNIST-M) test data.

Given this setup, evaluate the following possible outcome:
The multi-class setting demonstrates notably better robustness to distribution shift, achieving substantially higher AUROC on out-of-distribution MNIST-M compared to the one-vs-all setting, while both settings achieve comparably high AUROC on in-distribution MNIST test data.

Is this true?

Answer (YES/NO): NO